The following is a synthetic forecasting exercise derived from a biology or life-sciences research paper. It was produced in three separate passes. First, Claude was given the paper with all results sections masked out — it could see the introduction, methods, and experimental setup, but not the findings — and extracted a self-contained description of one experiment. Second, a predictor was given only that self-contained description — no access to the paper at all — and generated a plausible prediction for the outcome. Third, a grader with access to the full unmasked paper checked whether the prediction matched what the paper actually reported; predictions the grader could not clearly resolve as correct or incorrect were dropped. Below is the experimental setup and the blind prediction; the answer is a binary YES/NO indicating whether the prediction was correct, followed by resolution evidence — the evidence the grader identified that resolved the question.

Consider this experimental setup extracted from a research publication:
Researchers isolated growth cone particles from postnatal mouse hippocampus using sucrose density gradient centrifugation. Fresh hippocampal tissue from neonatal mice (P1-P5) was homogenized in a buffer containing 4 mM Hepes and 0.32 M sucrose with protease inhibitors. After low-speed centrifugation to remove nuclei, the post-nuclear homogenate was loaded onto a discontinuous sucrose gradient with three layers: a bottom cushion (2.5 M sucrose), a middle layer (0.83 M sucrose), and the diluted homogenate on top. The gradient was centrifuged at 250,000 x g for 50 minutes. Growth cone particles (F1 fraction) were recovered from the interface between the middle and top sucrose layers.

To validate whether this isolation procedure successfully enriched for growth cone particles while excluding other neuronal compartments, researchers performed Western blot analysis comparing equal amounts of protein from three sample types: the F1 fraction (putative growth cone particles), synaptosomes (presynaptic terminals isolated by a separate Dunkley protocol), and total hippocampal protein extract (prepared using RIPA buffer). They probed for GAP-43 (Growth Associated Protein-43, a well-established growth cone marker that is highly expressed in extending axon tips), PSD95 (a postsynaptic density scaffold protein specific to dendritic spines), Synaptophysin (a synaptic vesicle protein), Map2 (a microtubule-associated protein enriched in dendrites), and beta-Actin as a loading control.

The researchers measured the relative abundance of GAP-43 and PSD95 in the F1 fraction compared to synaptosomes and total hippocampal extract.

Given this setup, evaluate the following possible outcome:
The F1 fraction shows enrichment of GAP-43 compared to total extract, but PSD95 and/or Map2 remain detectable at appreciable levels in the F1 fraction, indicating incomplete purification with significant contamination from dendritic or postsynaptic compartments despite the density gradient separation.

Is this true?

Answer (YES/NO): NO